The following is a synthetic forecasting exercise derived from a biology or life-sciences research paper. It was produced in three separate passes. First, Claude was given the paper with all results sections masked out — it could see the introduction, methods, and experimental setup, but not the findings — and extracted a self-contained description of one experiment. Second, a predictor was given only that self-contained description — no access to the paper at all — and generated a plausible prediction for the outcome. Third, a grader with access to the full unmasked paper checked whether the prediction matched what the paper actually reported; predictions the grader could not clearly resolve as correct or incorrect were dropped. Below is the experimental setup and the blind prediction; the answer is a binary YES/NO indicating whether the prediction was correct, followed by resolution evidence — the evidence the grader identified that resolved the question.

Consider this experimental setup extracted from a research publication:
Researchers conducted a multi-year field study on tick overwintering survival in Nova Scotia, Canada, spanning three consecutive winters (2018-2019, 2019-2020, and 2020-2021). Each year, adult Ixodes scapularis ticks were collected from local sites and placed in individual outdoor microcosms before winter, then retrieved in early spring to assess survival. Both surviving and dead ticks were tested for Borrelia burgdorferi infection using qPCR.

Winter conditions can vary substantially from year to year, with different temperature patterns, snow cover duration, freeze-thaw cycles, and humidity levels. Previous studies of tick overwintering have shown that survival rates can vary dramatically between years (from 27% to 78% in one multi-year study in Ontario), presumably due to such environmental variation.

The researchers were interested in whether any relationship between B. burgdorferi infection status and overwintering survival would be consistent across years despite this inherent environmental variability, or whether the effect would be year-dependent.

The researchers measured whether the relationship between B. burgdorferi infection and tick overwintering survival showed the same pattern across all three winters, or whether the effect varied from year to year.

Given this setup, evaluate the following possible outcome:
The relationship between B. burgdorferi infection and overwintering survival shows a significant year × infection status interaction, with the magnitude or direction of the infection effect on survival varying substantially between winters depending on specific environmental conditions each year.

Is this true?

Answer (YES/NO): NO